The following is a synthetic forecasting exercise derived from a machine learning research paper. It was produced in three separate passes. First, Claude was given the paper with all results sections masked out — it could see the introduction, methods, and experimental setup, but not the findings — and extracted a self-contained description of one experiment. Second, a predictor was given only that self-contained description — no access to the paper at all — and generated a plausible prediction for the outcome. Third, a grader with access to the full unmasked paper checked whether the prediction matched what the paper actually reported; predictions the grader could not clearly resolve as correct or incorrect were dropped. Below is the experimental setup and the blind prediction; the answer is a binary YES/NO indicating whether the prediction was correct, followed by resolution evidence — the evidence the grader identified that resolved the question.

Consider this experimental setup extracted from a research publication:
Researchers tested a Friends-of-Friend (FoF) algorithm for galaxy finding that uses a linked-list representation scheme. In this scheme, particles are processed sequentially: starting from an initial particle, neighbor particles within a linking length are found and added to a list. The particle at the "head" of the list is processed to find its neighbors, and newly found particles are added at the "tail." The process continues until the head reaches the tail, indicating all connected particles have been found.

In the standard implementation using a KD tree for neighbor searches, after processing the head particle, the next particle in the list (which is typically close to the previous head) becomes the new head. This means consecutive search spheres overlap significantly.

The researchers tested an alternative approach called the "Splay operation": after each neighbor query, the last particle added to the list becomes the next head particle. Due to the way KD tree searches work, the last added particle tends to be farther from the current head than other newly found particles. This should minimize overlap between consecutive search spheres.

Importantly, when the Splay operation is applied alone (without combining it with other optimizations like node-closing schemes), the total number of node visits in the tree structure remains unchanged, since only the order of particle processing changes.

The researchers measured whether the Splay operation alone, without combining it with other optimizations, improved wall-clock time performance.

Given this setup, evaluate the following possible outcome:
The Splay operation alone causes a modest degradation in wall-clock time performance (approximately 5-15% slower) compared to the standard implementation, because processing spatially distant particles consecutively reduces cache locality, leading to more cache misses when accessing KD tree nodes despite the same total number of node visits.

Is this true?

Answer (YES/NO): NO